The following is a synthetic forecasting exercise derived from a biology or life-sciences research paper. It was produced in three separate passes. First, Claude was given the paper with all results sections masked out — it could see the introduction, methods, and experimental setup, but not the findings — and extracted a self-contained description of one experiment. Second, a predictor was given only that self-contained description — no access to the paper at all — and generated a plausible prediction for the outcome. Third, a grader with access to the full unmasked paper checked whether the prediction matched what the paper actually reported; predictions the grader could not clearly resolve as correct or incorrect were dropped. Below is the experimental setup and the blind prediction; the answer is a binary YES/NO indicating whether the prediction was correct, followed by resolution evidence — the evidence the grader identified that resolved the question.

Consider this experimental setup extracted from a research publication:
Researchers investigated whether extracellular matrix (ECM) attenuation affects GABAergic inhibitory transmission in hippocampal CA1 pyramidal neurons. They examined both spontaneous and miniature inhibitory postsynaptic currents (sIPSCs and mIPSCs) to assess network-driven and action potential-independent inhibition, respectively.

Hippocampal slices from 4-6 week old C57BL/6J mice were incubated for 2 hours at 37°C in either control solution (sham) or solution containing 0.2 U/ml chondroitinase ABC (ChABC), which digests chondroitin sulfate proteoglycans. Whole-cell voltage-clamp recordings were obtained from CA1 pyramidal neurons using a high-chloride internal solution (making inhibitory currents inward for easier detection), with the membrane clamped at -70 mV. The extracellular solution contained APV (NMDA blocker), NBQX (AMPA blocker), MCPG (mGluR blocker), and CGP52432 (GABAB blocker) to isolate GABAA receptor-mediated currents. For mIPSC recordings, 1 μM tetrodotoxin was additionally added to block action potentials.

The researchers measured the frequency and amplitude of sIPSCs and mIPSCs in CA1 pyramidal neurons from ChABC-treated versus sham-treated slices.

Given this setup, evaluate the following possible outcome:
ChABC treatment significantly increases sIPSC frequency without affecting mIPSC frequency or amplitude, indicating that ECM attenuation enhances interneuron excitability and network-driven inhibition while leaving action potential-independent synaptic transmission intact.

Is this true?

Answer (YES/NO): NO